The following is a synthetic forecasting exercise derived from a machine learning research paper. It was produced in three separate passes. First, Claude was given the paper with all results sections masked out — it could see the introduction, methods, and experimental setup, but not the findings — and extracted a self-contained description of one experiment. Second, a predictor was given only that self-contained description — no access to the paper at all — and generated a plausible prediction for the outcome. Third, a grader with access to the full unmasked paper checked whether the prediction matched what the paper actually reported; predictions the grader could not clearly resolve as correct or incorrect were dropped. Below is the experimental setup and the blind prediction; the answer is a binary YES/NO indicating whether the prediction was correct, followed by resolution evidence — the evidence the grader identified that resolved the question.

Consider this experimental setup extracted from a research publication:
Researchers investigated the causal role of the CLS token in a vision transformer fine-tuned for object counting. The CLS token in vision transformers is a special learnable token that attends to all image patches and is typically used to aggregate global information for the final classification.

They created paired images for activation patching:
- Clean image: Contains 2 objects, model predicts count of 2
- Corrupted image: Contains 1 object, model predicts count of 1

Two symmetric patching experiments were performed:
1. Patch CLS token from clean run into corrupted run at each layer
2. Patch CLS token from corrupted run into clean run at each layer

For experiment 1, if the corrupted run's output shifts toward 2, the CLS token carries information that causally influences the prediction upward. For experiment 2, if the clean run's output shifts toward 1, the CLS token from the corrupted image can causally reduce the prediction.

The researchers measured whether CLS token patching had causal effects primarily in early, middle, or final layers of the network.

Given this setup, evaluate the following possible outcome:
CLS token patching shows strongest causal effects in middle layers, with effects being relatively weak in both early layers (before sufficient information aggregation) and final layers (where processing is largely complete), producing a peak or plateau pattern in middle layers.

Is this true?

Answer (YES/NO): NO